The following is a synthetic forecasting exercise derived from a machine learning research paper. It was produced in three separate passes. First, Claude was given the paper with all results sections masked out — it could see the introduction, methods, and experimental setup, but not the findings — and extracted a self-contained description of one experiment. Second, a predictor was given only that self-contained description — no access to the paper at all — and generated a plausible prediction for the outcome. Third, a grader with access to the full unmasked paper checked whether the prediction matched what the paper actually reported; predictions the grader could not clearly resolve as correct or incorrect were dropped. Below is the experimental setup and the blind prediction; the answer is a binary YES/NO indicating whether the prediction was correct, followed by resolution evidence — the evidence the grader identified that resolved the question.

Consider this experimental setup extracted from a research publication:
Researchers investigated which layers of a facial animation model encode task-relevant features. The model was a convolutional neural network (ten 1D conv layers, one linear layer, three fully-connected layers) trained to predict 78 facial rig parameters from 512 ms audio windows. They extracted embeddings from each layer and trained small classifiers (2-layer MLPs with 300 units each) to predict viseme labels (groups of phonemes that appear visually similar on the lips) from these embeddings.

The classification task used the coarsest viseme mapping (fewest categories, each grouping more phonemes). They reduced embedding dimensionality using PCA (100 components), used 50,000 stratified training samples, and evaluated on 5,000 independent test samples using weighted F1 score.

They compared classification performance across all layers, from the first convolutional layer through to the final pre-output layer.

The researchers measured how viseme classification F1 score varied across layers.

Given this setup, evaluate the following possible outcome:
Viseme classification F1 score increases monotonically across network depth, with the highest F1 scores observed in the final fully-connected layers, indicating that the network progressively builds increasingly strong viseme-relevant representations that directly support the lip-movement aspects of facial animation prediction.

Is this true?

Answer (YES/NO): NO